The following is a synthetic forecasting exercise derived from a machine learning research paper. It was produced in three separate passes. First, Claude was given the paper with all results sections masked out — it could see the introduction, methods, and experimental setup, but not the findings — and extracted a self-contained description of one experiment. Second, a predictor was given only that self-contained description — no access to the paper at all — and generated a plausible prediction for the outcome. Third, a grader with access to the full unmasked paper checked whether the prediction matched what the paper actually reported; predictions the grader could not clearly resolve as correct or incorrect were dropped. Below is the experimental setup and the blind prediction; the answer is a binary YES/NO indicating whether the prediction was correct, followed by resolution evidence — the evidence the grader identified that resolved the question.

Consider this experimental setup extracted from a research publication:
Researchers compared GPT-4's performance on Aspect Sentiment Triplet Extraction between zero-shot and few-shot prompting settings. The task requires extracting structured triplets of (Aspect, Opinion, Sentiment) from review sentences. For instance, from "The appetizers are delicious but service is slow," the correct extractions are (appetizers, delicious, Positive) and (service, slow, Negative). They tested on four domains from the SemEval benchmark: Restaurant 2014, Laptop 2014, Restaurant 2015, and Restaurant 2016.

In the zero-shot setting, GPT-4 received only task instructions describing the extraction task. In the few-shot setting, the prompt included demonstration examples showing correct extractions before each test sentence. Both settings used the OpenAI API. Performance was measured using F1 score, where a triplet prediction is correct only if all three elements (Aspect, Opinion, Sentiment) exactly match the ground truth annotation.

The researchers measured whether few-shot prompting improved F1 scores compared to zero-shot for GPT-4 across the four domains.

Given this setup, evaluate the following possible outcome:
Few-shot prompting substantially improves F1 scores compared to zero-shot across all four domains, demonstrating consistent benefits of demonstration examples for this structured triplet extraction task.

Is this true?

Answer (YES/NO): YES